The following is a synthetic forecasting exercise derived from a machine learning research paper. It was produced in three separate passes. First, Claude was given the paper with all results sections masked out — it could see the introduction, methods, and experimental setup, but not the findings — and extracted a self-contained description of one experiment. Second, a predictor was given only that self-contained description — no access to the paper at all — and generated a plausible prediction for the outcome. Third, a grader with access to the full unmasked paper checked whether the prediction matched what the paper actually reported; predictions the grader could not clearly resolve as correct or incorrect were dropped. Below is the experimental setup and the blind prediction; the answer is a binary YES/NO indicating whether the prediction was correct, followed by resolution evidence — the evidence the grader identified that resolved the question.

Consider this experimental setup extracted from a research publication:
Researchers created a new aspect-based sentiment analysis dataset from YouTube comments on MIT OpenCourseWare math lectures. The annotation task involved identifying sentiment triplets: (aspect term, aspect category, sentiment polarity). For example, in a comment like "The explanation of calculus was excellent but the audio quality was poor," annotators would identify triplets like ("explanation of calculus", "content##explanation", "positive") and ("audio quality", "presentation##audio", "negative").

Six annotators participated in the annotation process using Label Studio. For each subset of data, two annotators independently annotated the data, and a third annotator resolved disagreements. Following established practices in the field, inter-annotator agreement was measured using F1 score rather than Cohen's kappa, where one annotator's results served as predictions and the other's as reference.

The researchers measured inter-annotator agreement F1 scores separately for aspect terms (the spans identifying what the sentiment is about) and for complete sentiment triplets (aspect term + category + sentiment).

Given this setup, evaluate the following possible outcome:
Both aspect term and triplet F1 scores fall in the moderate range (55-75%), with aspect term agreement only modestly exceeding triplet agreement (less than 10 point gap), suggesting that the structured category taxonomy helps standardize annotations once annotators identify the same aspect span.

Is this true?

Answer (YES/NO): NO